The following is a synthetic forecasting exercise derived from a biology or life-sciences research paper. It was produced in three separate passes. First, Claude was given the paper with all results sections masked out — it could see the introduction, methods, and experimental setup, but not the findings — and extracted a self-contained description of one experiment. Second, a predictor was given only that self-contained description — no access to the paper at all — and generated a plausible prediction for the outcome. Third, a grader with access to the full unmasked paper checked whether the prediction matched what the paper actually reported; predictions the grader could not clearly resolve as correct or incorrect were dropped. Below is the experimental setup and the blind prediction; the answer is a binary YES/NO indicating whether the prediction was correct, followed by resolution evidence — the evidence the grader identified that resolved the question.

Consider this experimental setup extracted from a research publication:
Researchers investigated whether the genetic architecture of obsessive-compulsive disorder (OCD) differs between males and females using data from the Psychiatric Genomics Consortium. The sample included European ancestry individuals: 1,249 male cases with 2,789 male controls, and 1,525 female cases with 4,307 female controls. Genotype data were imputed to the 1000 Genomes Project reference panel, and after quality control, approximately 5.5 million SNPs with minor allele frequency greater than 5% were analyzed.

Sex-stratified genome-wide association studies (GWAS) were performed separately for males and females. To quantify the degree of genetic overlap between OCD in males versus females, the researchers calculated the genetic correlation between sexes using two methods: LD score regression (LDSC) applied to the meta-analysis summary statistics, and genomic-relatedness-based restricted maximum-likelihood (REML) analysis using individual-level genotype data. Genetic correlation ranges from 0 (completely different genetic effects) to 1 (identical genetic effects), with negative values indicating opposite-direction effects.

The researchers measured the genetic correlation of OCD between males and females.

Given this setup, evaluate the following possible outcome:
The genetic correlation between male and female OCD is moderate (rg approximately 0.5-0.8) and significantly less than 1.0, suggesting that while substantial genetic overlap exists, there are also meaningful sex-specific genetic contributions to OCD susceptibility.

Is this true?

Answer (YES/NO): NO